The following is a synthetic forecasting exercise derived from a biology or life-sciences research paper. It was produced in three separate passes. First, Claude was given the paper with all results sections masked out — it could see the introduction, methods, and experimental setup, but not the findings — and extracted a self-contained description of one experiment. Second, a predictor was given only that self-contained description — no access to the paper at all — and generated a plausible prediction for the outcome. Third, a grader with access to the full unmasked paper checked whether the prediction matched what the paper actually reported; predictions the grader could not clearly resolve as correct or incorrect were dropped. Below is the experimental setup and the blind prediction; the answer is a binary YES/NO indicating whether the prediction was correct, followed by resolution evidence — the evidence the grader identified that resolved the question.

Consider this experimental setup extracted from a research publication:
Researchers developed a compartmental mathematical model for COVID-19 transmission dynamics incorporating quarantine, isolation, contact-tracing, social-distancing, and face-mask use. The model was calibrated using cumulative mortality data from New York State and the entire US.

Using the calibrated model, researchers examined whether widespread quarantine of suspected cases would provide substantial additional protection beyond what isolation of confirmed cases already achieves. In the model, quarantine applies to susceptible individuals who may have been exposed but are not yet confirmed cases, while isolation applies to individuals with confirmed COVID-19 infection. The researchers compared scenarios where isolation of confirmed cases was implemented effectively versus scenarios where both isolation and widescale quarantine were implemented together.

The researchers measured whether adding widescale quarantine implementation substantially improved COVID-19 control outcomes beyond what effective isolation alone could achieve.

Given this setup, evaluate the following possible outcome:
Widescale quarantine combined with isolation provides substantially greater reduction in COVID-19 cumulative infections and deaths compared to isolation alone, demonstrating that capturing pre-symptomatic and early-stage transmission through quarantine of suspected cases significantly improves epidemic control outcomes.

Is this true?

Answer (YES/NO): NO